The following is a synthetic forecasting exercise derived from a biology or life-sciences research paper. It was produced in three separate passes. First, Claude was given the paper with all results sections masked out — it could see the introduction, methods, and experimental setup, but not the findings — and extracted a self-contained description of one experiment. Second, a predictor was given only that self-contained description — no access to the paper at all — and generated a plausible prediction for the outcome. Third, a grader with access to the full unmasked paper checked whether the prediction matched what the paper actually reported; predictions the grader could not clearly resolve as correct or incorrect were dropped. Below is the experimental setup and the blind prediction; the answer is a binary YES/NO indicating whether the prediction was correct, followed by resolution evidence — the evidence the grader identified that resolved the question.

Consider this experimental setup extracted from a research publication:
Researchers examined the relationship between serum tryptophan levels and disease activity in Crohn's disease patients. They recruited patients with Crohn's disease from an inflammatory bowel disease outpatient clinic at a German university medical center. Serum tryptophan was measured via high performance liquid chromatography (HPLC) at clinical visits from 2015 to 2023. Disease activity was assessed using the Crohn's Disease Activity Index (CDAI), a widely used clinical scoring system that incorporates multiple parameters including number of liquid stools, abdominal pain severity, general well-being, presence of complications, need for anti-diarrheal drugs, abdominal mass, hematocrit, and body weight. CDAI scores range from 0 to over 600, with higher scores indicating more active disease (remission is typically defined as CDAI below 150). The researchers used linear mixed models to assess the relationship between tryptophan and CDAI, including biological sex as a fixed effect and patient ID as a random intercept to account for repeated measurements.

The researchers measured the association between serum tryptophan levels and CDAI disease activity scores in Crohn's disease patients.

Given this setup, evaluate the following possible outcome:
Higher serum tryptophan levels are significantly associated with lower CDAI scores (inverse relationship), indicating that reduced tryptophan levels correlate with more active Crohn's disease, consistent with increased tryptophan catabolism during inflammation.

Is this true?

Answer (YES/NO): YES